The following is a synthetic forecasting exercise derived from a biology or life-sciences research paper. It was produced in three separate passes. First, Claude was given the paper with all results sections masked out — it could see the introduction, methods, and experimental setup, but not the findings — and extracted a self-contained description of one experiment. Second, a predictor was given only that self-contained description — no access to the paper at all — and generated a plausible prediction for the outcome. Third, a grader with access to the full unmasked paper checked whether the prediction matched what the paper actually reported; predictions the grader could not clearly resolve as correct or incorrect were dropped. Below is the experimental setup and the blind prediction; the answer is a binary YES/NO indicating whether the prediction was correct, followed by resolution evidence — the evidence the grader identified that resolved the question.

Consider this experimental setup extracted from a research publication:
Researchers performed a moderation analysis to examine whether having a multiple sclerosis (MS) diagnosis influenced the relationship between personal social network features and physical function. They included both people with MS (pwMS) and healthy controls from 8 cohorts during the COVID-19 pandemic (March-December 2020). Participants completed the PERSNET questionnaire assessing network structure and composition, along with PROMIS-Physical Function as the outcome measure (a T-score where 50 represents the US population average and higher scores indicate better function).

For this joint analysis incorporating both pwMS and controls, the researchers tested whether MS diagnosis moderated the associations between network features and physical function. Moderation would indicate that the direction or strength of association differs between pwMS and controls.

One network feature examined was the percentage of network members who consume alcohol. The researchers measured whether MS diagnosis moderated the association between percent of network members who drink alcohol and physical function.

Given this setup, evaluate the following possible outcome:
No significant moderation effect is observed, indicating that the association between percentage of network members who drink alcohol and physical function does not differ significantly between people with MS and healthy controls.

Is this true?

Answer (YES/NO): NO